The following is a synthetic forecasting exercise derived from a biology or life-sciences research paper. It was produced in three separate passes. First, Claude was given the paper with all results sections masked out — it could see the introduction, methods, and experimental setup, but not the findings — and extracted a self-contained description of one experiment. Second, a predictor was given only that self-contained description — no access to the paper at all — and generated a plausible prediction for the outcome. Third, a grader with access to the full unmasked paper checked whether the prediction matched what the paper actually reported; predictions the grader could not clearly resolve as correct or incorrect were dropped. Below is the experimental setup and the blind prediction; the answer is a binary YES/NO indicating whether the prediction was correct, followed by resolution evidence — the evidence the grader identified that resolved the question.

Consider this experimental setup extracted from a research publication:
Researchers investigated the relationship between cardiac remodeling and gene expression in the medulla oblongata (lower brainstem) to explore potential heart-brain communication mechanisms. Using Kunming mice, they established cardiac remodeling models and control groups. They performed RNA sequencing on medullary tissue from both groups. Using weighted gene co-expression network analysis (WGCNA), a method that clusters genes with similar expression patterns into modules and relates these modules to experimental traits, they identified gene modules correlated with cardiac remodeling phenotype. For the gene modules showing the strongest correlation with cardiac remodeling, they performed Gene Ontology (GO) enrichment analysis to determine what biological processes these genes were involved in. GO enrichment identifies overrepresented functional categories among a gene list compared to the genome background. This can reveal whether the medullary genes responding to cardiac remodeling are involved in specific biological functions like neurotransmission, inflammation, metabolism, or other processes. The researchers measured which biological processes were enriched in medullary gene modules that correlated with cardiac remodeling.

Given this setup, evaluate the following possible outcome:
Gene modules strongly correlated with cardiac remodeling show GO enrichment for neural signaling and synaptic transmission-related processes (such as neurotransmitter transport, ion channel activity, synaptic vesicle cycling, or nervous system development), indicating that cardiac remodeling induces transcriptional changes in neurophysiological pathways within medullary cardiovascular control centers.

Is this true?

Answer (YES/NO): NO